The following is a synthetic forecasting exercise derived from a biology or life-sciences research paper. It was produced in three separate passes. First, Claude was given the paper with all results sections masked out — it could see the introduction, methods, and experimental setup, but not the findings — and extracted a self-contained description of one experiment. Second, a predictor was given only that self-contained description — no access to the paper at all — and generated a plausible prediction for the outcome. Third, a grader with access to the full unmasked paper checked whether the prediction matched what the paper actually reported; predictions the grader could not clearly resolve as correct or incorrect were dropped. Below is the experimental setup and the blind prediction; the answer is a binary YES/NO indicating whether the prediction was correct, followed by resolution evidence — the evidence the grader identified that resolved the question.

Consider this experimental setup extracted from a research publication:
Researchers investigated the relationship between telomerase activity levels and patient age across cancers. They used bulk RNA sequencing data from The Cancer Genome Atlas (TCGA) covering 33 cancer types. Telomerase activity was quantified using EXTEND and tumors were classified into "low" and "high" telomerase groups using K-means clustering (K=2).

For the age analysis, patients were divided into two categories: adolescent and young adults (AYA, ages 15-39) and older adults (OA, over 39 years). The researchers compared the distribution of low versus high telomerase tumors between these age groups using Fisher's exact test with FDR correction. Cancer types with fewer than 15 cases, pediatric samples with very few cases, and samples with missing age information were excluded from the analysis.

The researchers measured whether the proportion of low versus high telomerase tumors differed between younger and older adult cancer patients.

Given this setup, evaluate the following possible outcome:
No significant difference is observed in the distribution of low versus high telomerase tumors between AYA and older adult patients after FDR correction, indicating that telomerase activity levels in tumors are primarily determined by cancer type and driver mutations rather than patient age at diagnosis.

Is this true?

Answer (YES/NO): NO